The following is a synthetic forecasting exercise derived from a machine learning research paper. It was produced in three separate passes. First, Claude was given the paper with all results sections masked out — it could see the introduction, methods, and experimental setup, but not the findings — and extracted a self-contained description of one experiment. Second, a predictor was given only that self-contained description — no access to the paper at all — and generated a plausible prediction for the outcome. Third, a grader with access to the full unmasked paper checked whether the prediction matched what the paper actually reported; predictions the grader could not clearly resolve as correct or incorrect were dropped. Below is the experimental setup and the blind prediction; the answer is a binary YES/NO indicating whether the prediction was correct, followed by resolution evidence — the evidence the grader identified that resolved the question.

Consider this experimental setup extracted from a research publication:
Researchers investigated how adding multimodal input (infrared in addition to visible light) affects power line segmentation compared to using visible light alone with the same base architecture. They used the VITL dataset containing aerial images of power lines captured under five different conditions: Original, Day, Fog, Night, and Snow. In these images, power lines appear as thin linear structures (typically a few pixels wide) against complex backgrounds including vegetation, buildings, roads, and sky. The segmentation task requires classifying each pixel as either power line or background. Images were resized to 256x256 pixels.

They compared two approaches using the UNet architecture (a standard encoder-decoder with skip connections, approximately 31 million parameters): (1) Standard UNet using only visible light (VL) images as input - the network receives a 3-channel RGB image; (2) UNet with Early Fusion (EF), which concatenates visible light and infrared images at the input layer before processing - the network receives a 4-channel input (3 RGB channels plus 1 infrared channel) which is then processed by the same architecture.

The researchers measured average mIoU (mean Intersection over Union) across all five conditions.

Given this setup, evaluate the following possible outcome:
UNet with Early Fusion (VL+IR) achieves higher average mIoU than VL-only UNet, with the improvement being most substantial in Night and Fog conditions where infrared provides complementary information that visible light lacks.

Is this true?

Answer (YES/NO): NO